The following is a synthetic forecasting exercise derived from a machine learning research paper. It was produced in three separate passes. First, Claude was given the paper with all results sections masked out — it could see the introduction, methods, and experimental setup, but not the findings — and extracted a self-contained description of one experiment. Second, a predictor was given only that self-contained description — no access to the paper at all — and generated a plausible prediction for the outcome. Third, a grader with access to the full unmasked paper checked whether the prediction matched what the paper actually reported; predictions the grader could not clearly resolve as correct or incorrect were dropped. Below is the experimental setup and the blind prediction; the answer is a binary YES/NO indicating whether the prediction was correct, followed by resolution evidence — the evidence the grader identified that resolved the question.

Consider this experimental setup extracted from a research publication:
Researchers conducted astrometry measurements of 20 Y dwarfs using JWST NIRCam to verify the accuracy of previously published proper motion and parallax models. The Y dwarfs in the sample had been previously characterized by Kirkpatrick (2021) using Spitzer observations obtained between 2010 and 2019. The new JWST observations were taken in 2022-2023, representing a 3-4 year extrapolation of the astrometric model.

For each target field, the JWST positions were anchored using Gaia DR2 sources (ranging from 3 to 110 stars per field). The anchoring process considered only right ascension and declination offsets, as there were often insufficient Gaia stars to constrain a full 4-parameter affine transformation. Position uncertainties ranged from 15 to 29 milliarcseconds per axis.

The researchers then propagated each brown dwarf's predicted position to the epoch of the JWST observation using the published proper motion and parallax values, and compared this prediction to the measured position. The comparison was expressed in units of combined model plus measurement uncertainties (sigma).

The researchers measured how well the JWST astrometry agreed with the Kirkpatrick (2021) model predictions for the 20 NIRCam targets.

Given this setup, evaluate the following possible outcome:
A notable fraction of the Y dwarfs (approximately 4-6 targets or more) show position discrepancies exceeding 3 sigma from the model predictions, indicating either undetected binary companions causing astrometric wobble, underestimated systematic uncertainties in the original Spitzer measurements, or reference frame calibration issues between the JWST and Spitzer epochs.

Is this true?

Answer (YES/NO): NO